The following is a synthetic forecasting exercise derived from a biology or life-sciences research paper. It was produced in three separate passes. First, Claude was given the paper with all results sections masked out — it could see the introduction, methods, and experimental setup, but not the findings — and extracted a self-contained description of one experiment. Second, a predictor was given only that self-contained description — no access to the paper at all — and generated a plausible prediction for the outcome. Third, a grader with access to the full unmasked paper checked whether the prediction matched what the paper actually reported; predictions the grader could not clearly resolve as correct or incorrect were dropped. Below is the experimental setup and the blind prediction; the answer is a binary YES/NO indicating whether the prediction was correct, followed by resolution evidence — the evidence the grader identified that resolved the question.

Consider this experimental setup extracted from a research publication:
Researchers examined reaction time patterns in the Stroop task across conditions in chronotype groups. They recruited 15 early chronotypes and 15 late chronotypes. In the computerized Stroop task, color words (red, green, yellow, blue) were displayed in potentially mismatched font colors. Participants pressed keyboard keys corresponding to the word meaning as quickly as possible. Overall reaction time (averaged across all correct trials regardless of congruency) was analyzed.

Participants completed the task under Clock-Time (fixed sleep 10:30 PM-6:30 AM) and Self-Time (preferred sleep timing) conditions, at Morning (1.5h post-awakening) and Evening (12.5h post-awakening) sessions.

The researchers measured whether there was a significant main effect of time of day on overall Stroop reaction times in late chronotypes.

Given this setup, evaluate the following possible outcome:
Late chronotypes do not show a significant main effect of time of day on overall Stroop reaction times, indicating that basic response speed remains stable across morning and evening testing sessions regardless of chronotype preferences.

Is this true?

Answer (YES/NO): NO